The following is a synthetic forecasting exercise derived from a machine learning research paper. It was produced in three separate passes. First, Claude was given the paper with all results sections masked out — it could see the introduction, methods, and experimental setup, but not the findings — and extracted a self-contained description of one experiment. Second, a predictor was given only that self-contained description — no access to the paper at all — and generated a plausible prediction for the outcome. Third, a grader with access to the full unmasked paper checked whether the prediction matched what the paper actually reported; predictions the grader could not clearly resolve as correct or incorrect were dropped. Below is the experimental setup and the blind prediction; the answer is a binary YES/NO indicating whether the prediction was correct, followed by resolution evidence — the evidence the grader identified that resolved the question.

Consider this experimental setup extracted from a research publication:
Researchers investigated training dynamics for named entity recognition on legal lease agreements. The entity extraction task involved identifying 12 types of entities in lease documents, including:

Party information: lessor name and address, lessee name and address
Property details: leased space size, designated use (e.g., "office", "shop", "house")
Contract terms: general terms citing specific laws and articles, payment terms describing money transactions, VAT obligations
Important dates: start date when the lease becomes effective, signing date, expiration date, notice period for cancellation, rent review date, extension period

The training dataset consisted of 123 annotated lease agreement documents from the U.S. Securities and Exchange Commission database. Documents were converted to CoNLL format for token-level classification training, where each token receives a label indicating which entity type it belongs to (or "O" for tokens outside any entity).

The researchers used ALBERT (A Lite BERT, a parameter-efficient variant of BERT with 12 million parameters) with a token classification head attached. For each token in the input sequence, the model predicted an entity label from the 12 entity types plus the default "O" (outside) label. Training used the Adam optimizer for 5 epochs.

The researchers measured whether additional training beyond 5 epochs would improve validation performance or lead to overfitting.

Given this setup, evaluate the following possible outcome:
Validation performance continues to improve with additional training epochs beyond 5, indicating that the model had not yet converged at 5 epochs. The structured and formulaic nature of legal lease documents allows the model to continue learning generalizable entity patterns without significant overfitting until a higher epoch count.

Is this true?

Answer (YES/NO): NO